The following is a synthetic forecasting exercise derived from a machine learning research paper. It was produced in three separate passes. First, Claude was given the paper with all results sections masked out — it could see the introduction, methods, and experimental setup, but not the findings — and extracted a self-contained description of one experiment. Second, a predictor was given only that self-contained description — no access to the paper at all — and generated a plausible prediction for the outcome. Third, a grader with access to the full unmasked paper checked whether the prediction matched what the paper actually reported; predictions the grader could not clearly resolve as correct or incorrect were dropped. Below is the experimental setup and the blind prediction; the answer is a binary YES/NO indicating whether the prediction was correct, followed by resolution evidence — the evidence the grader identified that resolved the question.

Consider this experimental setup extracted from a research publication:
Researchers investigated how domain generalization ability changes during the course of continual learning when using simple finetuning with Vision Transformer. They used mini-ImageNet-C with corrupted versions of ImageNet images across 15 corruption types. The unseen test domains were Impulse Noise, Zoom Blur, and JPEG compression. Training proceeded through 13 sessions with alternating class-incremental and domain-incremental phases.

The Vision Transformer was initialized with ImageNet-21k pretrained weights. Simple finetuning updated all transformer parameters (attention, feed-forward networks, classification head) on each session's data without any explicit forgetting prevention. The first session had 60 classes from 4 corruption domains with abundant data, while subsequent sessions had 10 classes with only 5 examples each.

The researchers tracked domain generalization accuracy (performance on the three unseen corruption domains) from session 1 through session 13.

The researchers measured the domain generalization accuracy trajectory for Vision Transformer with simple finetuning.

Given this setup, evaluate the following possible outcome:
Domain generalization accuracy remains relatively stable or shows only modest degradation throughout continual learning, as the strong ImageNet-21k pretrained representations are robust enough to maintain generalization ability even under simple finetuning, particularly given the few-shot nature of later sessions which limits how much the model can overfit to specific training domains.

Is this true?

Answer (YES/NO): NO